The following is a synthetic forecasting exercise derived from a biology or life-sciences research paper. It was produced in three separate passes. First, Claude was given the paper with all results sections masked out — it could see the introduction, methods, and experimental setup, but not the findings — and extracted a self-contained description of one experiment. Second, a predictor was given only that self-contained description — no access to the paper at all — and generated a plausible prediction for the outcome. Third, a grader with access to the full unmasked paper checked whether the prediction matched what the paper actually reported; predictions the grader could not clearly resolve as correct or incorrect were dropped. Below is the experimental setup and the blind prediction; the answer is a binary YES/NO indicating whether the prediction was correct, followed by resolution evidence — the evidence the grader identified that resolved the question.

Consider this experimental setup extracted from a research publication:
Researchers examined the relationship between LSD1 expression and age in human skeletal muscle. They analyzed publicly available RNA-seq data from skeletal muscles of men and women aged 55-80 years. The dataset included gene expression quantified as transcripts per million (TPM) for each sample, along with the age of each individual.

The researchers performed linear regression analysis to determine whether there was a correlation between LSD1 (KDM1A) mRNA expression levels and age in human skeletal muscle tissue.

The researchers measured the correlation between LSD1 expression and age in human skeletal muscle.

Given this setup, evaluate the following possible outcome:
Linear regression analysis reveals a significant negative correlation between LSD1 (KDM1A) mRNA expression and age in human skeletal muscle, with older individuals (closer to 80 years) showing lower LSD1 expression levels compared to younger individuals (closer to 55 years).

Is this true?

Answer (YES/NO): YES